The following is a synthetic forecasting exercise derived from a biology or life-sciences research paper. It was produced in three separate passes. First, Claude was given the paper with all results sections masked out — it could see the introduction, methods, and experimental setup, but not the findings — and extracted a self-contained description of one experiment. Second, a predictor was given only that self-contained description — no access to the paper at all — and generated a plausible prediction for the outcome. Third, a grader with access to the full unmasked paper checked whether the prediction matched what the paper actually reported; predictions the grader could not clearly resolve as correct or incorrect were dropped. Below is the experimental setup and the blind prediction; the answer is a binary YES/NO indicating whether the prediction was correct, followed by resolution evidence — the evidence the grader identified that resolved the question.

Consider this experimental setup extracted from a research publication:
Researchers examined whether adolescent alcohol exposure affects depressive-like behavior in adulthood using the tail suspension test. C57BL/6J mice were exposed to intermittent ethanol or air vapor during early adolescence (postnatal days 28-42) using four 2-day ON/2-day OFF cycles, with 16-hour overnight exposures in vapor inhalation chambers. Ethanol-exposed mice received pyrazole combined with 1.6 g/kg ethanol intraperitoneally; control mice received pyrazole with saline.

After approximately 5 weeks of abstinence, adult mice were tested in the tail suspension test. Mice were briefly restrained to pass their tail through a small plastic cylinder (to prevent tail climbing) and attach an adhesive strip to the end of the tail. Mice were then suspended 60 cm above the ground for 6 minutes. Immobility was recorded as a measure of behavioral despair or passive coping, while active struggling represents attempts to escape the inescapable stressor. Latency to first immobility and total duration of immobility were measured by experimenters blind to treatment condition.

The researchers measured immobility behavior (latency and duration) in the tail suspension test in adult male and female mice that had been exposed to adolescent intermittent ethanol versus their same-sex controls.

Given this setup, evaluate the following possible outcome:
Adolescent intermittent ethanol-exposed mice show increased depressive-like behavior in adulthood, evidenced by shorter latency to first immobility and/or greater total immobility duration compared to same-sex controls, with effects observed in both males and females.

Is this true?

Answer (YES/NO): NO